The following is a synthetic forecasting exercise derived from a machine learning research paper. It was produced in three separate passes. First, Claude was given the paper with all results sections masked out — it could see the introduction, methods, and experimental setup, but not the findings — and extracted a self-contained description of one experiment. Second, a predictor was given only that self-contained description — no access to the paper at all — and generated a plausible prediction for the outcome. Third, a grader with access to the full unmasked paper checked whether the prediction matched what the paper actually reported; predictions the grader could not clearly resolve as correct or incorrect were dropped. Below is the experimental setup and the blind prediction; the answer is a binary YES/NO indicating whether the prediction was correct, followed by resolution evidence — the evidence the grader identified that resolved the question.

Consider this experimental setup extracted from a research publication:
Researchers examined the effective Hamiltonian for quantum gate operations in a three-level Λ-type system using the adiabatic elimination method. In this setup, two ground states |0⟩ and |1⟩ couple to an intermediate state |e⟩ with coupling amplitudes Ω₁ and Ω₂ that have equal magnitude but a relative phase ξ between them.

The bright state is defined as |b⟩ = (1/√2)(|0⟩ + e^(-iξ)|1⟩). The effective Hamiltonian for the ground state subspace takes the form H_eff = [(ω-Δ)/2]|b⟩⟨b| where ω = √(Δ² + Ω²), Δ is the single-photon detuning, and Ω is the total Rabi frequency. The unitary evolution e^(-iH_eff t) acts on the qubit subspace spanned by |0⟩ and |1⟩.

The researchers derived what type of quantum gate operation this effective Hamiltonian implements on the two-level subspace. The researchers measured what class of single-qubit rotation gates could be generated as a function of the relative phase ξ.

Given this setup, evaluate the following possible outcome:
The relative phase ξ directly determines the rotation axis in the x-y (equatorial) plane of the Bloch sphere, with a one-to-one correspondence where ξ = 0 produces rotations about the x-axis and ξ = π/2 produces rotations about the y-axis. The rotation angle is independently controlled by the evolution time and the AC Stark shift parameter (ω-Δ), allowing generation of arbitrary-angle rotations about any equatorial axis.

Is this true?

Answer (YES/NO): YES